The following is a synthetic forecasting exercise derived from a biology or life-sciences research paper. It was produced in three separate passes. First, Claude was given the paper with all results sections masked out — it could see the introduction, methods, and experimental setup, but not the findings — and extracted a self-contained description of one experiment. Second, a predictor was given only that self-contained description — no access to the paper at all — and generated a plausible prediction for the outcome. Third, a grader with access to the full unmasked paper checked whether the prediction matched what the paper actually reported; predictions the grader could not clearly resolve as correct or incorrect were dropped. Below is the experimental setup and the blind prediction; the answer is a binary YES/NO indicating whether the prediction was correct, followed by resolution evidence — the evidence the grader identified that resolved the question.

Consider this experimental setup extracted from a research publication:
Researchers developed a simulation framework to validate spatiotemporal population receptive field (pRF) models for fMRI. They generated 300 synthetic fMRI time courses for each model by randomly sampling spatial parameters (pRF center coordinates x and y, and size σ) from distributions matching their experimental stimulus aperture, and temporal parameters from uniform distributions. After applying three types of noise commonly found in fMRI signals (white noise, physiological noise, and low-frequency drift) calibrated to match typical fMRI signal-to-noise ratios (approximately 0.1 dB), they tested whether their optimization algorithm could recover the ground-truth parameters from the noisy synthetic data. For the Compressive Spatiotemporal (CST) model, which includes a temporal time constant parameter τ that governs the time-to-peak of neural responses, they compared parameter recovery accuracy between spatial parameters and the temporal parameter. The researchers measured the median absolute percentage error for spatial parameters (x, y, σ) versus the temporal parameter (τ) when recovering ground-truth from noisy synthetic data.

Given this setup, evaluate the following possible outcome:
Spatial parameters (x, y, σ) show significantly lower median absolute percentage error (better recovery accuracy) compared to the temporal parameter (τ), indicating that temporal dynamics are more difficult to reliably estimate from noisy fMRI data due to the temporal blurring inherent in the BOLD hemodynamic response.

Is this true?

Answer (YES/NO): YES